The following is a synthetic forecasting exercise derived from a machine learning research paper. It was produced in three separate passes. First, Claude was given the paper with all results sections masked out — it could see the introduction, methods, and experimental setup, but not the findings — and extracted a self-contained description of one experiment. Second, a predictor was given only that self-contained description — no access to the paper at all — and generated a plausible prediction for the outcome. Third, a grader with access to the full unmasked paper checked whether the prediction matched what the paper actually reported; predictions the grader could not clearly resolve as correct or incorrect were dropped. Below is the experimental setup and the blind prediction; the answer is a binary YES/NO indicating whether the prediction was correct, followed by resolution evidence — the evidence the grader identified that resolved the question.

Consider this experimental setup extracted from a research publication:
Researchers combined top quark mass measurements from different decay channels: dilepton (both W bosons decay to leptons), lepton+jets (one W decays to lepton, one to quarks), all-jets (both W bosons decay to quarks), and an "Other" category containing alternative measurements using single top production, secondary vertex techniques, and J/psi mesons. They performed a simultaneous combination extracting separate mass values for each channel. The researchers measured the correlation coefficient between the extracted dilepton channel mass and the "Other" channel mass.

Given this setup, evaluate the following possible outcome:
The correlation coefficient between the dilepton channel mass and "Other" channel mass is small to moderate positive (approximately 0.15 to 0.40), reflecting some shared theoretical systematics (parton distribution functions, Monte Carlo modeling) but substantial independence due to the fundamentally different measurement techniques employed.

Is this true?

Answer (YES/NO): NO